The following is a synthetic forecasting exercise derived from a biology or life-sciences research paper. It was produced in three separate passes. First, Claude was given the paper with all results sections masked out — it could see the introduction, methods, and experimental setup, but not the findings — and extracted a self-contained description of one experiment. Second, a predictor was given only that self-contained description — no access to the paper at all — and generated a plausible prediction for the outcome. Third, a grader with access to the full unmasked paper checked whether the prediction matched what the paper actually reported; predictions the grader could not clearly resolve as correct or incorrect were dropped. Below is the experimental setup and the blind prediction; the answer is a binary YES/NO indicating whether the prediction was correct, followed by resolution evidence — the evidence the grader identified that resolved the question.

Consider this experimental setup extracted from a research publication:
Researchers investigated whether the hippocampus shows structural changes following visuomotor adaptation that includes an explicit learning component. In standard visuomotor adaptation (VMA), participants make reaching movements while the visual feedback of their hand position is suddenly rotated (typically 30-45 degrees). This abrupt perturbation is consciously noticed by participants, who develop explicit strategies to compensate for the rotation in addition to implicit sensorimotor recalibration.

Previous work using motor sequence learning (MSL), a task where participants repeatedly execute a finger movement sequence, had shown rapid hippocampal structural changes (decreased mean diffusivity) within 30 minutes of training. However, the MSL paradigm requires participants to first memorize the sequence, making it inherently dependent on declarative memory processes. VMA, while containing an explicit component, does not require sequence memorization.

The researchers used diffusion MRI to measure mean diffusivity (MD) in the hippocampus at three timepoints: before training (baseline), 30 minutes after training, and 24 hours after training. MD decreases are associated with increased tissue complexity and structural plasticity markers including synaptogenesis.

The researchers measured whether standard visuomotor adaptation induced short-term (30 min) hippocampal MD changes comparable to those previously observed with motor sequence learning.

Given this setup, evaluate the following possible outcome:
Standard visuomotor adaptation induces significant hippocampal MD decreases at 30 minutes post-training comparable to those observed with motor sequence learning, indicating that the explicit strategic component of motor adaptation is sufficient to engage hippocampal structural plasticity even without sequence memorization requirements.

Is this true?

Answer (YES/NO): YES